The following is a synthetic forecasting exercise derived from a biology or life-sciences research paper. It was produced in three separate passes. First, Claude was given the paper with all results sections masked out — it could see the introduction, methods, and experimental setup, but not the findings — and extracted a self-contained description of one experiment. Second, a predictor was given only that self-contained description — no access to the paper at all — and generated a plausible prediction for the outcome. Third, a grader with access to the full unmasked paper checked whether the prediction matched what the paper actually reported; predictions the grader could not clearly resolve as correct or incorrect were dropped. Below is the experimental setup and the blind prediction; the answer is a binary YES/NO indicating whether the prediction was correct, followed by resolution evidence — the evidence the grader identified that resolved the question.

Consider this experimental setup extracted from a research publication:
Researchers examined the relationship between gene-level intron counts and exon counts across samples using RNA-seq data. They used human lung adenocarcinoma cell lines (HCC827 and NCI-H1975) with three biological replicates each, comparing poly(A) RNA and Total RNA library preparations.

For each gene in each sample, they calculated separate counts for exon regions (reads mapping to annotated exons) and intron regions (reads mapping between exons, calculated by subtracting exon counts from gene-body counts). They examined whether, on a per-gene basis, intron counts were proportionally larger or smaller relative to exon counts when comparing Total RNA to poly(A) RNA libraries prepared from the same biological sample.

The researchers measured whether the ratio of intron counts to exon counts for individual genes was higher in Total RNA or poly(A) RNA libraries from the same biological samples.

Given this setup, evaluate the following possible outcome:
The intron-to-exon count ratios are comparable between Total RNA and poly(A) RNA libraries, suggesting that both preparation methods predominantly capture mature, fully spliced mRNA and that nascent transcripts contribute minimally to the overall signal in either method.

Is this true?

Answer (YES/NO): NO